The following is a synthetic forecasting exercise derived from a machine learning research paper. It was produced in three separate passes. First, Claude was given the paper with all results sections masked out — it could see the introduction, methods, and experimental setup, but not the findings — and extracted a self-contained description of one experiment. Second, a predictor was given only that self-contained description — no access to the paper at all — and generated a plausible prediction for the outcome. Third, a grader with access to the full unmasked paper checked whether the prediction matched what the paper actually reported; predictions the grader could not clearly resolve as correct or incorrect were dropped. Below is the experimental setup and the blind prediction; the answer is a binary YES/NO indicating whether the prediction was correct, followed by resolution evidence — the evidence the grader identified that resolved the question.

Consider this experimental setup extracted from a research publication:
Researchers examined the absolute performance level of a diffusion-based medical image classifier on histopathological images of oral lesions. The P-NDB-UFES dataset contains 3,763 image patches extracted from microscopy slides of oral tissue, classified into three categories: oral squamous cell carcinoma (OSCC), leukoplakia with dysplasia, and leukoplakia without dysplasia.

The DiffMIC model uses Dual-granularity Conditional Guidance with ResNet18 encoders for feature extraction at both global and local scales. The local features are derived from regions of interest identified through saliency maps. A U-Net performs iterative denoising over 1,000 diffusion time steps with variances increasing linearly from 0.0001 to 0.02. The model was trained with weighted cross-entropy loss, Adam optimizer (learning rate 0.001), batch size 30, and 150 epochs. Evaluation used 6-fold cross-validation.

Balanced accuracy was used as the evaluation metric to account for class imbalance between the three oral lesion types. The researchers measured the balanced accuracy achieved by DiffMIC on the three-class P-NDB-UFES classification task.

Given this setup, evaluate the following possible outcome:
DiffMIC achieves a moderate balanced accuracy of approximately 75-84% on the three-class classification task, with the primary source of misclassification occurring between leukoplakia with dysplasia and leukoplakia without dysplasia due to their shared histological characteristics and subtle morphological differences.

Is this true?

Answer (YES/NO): NO